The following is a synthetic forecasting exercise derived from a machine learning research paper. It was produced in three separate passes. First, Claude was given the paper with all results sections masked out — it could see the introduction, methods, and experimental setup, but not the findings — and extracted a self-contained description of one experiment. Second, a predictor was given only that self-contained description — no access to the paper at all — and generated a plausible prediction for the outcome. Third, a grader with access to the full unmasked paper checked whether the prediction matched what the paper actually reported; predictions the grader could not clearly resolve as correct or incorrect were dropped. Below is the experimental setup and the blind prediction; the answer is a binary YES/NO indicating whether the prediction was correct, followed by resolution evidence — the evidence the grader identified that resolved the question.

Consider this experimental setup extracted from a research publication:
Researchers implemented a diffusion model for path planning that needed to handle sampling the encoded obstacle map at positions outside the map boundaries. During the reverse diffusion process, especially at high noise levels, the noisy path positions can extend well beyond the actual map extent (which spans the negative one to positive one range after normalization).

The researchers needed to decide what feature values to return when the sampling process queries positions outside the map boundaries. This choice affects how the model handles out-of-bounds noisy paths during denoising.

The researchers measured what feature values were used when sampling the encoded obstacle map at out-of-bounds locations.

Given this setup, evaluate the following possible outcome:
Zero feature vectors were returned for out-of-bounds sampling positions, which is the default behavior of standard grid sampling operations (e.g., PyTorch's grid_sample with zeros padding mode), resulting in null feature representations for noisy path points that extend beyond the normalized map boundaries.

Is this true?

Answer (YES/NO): YES